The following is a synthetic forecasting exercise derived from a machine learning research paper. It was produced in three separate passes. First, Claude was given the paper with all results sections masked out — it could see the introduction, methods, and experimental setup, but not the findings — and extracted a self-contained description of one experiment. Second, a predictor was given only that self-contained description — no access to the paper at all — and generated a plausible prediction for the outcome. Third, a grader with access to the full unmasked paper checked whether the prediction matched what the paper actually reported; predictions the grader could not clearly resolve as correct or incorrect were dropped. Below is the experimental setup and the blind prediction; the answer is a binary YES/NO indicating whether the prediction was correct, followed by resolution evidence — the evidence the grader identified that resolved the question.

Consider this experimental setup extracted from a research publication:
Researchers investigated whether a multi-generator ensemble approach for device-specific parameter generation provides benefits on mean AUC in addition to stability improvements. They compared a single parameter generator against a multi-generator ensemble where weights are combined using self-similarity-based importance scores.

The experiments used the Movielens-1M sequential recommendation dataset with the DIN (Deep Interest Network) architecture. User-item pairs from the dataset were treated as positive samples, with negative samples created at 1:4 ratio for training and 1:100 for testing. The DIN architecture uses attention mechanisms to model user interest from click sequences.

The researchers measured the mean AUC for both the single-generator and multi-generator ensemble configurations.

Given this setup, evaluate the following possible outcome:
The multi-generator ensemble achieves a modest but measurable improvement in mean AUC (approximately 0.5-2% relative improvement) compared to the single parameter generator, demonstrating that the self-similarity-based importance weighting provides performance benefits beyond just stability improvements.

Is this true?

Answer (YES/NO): NO